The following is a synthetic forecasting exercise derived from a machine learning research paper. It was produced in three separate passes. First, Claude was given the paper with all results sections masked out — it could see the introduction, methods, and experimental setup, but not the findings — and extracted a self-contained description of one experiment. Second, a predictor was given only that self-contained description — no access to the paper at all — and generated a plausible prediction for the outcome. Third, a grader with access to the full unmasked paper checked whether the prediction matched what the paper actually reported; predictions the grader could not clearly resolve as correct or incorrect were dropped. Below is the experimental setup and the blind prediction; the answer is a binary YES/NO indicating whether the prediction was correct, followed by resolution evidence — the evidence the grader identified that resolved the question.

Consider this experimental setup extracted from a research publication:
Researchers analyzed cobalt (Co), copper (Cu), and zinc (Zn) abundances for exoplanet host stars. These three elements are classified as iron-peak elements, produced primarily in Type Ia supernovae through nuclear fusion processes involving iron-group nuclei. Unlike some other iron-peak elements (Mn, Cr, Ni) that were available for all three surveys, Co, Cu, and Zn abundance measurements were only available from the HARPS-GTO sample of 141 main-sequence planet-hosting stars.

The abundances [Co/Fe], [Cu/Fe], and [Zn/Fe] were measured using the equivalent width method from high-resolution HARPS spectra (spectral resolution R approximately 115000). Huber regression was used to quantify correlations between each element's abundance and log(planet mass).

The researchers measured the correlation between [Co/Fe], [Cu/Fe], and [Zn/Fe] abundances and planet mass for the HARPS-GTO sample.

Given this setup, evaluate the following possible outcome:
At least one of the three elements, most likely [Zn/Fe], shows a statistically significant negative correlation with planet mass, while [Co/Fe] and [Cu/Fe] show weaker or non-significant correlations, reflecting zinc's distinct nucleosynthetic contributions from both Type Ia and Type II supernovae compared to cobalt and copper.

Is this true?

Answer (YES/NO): YES